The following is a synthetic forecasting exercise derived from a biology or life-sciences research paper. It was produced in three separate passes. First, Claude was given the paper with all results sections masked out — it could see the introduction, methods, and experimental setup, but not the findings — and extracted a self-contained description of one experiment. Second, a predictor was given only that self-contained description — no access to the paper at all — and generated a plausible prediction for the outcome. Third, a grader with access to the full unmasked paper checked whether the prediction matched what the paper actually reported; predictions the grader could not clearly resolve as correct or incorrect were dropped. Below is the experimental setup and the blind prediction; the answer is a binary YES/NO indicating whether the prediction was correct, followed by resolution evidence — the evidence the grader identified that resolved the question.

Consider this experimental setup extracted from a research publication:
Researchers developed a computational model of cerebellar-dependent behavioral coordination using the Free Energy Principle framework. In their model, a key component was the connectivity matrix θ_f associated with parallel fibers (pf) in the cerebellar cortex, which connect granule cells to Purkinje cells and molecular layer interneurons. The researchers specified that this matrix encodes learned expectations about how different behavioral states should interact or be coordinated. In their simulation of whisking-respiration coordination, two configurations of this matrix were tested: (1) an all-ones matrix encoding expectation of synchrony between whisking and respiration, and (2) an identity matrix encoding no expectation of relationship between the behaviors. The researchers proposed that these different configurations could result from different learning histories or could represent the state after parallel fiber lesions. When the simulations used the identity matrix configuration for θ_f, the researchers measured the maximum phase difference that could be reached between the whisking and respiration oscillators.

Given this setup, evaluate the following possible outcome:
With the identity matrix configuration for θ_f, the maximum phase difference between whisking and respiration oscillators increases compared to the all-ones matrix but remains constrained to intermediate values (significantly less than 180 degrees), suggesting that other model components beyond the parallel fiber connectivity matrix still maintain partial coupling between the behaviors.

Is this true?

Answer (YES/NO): NO